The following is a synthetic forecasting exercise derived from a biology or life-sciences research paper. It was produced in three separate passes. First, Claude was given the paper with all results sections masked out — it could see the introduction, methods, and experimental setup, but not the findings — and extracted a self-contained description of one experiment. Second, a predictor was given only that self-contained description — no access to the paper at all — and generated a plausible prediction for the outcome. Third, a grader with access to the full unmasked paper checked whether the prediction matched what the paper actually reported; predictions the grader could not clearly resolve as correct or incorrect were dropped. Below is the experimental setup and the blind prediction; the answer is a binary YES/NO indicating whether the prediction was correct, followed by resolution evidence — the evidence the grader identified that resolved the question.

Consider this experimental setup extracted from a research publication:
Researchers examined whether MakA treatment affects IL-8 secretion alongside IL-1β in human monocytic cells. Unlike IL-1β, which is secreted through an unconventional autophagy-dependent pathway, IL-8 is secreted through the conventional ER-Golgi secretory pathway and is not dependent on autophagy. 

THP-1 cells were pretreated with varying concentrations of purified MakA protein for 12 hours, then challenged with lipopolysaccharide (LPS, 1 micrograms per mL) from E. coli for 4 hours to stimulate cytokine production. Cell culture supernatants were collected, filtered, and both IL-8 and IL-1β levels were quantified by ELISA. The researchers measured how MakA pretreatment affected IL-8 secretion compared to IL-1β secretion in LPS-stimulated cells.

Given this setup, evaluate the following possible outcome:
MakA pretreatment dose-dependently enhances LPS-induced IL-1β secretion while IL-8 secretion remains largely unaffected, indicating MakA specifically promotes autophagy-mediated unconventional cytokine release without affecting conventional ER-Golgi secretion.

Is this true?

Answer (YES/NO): NO